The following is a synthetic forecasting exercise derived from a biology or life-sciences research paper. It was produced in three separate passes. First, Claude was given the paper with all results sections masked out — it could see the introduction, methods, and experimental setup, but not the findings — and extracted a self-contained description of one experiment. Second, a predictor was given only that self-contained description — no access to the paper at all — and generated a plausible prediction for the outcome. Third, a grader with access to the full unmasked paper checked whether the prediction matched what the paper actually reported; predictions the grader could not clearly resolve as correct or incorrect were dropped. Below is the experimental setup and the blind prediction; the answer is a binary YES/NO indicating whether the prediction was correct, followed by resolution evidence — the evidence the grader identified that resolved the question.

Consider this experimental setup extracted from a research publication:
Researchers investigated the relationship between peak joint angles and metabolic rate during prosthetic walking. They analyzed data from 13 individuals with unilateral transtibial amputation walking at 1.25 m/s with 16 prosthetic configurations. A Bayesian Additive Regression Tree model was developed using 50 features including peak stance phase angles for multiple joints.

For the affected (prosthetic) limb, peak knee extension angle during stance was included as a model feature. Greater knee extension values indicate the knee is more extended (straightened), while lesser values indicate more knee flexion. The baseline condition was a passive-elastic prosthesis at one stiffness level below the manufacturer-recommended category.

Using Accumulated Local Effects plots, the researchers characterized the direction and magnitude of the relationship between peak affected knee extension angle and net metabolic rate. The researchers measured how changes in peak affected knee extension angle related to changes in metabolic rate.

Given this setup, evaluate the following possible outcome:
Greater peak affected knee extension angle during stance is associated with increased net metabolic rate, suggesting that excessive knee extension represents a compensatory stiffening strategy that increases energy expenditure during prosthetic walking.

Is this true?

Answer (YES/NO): YES